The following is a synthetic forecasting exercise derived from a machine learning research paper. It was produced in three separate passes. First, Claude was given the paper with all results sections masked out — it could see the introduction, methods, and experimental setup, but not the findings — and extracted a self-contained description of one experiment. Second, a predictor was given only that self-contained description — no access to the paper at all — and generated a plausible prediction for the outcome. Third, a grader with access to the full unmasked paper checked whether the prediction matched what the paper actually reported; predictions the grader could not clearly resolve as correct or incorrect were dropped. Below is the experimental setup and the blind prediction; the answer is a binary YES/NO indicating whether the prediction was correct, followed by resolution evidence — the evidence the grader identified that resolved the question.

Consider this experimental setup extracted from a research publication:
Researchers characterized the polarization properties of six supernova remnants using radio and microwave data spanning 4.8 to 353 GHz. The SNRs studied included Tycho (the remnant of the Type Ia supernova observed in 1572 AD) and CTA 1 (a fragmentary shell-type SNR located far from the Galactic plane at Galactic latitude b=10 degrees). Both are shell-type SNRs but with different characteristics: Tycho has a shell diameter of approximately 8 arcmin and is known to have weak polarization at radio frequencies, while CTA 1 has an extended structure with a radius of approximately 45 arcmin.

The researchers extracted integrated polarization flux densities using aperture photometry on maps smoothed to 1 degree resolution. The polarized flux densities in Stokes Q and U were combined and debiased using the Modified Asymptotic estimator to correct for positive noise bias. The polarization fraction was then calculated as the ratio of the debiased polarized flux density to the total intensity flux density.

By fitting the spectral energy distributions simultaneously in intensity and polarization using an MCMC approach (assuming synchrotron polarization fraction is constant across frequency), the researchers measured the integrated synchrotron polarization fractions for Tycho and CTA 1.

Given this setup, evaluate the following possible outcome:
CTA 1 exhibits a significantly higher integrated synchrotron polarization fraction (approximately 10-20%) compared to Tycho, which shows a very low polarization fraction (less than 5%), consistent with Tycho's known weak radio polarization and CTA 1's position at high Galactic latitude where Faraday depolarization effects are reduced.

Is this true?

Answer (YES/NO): NO